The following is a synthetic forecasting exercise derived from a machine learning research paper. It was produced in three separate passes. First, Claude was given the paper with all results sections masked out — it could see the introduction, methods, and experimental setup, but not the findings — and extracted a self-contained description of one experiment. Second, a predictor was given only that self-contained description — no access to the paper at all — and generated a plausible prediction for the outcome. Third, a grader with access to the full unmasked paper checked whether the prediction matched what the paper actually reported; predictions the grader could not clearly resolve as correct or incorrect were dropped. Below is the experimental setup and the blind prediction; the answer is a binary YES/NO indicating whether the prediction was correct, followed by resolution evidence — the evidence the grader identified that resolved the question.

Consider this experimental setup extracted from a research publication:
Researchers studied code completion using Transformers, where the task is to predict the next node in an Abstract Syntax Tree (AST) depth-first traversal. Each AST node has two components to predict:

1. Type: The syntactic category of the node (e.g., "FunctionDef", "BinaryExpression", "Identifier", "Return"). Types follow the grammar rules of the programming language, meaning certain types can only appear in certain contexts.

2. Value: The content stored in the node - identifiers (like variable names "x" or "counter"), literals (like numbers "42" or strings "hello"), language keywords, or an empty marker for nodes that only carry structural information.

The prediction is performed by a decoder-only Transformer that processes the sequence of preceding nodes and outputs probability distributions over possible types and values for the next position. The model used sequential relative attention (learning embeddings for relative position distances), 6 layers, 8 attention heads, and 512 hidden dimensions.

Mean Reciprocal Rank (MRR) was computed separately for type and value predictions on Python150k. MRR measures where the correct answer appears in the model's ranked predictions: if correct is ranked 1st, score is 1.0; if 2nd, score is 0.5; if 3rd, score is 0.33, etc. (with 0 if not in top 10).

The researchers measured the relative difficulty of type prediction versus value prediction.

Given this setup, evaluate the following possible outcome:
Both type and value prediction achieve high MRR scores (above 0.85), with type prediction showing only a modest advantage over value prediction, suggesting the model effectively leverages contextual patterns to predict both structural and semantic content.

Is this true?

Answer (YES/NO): NO